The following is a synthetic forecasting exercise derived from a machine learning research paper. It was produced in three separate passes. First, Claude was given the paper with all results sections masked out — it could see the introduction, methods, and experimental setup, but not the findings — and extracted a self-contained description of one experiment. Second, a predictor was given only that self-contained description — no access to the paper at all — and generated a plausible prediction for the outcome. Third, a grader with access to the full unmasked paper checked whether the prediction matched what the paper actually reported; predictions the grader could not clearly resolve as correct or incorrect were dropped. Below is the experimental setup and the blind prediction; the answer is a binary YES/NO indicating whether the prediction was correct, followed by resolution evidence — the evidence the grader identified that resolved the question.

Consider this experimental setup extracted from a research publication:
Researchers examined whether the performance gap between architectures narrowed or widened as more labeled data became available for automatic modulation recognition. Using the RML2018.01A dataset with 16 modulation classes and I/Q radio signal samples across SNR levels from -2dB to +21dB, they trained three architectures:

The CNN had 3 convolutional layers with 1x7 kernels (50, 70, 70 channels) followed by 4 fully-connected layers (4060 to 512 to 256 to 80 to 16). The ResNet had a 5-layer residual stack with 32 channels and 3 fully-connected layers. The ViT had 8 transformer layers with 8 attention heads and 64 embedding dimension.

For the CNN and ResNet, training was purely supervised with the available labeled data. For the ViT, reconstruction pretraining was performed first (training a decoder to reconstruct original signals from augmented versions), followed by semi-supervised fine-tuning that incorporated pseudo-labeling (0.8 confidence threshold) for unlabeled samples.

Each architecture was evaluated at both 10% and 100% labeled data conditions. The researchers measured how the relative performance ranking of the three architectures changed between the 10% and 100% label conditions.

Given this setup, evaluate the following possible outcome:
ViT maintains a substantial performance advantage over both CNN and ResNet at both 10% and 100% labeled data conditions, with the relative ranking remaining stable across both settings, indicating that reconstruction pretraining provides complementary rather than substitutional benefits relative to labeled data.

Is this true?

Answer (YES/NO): NO